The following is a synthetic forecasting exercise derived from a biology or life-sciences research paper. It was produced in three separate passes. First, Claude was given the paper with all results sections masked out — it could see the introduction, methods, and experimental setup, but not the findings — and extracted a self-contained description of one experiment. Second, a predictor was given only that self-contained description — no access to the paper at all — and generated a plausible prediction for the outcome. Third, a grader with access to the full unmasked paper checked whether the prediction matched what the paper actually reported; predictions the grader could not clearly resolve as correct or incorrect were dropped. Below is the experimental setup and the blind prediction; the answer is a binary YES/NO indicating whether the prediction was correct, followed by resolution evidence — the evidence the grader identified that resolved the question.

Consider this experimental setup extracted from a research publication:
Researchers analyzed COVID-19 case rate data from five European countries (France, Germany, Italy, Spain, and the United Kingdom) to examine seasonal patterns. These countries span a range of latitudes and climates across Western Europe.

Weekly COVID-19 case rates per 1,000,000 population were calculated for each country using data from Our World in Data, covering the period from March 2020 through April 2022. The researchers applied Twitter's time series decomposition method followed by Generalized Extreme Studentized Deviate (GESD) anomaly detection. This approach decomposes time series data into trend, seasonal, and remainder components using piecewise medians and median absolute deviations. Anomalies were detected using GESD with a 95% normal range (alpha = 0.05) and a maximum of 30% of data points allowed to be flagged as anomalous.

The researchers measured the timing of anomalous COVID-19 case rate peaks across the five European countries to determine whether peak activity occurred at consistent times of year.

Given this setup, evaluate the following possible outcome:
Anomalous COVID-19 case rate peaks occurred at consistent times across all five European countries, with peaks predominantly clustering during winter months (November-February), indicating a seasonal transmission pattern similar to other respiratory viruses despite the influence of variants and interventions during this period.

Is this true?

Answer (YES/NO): YES